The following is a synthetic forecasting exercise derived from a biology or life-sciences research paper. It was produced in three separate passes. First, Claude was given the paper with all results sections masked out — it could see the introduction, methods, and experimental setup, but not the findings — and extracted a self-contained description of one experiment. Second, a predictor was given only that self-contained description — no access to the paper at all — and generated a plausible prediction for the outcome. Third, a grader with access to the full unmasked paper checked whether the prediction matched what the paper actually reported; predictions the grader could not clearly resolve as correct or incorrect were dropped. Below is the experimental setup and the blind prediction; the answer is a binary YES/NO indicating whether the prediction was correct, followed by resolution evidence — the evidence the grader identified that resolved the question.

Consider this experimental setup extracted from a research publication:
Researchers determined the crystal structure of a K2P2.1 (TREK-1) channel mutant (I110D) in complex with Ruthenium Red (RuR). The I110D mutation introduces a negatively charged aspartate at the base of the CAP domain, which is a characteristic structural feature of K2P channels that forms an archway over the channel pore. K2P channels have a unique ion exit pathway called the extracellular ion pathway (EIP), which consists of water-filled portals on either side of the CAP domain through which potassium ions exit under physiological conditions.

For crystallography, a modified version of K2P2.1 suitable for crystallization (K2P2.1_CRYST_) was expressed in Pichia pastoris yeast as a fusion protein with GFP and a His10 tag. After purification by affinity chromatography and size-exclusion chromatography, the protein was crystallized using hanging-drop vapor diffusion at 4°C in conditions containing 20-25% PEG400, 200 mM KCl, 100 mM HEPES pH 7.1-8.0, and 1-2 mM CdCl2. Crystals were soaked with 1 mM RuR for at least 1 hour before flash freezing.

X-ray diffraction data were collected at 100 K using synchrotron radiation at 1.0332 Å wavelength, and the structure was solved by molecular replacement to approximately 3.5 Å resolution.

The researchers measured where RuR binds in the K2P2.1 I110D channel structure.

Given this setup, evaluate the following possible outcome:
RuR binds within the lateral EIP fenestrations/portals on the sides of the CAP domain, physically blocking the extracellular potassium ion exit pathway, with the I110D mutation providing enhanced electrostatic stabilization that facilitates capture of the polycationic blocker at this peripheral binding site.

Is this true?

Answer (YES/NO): NO